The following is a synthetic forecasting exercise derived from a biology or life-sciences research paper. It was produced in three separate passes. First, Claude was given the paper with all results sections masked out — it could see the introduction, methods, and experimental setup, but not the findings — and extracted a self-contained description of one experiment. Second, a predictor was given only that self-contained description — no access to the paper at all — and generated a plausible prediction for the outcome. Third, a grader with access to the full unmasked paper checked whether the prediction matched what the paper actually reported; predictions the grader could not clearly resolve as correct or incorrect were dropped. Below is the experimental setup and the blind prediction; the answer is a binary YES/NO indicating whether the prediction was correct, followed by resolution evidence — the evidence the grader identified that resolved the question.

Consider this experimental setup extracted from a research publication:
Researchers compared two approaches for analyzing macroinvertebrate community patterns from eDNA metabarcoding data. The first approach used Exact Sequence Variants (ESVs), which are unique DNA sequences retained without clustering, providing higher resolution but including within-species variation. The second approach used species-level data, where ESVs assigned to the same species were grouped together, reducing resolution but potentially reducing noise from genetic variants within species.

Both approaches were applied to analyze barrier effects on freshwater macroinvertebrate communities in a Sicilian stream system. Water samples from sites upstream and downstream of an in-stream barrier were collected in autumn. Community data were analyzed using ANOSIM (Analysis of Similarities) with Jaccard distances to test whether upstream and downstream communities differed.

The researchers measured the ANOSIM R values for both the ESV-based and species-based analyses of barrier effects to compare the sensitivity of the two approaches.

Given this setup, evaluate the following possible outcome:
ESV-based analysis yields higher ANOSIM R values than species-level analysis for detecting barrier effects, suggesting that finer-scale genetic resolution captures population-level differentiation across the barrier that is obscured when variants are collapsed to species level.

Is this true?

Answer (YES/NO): YES